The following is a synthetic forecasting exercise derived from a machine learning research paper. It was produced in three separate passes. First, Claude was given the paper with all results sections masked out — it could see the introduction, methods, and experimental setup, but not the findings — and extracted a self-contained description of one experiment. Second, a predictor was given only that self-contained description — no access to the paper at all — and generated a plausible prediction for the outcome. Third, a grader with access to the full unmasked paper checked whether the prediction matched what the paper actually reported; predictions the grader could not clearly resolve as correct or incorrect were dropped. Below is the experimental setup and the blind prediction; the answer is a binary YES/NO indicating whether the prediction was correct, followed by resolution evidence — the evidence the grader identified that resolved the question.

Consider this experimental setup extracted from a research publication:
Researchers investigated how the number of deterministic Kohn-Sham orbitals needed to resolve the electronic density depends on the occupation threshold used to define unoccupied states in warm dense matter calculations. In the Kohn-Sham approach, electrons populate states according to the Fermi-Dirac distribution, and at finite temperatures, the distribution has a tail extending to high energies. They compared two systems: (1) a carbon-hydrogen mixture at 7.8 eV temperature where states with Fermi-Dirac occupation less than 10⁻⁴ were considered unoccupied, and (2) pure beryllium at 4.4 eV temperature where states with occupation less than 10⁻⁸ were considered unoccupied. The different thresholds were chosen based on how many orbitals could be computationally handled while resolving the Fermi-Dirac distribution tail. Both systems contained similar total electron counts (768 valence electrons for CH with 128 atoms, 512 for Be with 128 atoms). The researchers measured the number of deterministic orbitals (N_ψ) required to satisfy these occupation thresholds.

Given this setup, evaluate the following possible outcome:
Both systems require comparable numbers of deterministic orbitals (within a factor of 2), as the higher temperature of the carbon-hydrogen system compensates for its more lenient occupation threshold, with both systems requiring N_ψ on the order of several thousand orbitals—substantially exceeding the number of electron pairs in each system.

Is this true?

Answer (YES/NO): YES